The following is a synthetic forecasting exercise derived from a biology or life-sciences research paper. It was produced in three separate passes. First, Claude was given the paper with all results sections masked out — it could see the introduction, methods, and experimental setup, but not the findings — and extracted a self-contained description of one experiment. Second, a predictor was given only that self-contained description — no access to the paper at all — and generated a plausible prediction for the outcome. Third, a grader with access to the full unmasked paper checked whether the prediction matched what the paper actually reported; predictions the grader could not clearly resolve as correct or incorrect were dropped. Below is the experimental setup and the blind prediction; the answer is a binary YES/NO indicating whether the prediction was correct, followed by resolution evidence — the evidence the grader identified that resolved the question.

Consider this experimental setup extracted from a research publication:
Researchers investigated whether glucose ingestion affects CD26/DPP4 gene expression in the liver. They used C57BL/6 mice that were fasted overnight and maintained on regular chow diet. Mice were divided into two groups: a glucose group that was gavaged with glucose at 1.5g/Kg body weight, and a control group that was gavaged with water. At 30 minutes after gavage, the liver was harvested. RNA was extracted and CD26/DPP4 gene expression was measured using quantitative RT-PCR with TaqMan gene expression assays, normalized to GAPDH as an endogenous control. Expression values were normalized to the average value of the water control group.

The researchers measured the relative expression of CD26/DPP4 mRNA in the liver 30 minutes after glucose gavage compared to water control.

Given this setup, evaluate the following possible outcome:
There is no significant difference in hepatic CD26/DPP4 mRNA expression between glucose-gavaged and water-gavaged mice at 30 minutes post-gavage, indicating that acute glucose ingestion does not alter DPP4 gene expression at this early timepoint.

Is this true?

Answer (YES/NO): NO